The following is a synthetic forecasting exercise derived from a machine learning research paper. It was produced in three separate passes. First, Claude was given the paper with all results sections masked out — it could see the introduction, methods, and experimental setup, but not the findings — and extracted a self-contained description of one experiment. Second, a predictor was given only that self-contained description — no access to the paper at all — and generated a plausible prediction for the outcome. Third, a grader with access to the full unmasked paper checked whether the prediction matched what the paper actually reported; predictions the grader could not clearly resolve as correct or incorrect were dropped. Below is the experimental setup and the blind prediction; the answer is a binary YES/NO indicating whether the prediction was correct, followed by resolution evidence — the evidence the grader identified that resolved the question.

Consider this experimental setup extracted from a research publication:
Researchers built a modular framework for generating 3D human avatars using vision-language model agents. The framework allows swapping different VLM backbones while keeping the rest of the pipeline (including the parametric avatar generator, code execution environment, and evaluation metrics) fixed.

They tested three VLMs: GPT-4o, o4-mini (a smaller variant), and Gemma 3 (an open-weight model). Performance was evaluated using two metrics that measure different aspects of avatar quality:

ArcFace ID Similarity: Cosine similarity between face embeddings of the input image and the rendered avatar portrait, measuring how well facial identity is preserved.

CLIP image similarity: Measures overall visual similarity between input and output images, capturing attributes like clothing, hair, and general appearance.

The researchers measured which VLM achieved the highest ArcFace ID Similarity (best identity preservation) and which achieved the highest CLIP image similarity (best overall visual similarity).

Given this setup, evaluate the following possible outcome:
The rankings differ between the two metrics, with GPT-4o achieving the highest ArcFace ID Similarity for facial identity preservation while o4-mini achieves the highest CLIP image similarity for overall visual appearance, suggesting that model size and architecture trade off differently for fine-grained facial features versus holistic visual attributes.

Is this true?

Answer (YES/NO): NO